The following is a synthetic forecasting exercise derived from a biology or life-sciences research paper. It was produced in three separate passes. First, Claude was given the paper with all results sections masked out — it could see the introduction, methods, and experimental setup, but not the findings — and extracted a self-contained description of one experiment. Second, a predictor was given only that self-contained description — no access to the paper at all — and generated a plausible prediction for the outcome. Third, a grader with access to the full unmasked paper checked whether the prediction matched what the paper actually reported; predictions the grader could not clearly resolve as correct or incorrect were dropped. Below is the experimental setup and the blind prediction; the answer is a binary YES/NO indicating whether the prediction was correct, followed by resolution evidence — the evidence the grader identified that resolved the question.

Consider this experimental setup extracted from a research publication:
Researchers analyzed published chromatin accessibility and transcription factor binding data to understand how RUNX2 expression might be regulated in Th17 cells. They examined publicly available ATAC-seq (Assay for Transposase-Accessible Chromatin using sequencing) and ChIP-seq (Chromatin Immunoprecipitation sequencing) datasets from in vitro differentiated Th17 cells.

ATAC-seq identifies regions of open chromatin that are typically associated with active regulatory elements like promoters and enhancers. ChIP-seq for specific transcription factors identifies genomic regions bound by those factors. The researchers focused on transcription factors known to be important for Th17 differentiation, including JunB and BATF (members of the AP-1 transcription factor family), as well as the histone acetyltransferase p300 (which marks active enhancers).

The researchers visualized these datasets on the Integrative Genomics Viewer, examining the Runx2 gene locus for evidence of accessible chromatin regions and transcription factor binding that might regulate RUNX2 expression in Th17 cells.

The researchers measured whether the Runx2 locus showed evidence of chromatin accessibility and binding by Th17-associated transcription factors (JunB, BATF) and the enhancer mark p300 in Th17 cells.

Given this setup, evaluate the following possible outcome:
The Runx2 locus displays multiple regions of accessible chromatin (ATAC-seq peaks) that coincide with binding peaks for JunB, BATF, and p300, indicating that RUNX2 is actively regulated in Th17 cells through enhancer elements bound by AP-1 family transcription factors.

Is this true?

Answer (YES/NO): NO